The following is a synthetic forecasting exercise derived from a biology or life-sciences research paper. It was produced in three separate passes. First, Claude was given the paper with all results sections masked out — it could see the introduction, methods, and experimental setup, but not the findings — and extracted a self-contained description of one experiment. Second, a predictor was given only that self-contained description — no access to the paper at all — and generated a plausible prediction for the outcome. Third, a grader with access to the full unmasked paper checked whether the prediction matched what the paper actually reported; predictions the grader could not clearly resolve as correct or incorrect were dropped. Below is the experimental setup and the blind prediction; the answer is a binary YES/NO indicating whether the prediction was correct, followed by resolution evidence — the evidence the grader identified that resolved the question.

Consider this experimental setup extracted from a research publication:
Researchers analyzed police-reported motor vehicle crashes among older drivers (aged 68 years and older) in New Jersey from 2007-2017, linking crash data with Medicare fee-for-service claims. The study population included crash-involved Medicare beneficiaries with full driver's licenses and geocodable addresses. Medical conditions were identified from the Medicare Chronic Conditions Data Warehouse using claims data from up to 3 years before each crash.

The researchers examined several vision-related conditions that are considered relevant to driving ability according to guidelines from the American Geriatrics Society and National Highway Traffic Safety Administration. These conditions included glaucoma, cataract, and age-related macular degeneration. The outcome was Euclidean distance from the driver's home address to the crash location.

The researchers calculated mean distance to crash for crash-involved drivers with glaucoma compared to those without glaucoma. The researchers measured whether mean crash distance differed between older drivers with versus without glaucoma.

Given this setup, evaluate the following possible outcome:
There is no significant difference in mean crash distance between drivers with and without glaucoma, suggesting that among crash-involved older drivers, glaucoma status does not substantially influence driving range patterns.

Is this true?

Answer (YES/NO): NO